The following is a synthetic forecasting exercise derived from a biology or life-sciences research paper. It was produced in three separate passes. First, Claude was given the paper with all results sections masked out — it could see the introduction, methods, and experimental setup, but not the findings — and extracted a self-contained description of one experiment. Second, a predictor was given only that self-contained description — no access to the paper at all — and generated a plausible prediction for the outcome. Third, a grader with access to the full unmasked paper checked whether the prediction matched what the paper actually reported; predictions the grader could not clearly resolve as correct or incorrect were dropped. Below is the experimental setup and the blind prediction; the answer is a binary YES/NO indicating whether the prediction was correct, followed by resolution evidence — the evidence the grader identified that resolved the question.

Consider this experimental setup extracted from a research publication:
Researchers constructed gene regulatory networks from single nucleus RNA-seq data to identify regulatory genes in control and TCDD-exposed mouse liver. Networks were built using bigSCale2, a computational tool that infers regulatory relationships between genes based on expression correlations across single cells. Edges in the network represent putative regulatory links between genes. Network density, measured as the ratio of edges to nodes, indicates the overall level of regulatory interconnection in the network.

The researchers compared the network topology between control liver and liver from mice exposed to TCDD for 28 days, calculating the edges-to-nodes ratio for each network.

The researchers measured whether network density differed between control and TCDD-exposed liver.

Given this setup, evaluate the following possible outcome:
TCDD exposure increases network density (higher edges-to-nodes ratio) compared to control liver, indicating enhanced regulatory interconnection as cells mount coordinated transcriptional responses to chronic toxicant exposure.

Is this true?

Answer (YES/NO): YES